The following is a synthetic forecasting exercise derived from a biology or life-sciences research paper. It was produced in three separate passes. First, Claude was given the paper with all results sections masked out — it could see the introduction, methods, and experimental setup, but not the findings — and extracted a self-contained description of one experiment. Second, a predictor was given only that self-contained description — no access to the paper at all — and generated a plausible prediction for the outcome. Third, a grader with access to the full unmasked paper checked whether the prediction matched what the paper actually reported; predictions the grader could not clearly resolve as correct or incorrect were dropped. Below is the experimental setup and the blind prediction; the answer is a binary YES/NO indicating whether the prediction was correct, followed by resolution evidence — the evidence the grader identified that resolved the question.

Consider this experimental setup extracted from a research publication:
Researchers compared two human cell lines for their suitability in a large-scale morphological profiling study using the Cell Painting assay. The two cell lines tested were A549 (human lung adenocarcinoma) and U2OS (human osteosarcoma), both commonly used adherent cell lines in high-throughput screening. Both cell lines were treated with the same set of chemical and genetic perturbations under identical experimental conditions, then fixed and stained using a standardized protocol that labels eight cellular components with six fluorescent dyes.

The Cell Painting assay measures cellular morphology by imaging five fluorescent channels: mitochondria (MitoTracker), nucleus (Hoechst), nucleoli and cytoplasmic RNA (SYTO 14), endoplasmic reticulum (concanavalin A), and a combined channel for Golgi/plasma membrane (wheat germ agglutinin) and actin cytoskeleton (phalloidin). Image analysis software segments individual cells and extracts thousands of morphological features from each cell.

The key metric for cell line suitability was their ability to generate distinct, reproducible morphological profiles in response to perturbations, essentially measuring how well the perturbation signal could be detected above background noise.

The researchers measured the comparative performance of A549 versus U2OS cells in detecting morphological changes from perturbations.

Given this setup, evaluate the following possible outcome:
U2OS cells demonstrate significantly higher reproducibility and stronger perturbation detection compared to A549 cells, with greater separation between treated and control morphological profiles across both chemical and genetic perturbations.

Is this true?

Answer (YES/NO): NO